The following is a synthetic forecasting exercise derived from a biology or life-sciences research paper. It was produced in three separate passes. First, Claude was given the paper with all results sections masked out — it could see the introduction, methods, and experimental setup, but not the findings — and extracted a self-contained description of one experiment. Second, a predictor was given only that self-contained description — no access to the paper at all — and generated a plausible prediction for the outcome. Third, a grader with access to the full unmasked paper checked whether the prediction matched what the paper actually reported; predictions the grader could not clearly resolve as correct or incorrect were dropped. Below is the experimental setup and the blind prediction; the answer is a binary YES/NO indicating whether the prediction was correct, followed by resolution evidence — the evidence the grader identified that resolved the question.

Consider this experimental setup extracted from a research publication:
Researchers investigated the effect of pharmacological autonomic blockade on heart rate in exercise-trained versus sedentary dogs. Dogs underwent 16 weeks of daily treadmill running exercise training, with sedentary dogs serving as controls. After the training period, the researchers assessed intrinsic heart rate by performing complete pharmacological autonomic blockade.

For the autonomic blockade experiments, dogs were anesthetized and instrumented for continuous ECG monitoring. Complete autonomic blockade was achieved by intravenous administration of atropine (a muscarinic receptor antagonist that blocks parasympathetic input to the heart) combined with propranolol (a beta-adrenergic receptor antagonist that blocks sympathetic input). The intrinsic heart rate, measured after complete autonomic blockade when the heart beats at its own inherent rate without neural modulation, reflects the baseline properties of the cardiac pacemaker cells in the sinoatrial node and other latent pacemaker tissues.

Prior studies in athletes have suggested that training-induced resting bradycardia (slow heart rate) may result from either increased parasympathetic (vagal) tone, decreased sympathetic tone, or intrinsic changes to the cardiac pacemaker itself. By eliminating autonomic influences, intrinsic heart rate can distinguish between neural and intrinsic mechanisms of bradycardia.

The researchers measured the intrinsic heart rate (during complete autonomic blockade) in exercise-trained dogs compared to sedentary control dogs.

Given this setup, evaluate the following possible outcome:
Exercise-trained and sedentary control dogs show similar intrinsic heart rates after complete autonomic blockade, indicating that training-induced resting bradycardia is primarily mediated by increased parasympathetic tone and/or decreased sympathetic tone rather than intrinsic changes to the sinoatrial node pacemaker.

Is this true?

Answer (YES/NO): NO